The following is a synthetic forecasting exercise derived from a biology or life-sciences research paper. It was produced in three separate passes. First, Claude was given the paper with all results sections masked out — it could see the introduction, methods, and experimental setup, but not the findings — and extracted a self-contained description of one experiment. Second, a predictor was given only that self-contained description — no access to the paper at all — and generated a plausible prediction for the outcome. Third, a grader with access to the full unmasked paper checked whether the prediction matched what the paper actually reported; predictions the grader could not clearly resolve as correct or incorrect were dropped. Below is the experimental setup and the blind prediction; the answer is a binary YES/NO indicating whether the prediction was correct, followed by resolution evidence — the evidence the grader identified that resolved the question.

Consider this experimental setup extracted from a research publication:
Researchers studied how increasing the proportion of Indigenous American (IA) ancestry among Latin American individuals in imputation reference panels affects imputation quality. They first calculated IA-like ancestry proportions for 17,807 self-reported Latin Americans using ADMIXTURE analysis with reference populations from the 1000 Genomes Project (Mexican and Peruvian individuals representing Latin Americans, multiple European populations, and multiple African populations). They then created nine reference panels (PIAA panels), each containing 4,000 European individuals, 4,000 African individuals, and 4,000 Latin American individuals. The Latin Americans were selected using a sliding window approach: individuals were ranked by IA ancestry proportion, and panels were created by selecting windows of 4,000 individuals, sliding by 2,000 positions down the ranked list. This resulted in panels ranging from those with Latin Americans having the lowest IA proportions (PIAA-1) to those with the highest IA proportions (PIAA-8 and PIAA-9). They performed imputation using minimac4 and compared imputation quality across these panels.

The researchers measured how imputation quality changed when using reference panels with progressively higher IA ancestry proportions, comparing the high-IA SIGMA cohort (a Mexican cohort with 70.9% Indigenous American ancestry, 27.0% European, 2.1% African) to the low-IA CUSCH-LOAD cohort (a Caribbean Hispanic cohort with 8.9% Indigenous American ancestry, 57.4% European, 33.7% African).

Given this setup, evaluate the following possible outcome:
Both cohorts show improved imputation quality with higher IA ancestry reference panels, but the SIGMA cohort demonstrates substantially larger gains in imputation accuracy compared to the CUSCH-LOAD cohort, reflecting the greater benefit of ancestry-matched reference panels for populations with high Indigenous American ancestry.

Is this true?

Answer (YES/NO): NO